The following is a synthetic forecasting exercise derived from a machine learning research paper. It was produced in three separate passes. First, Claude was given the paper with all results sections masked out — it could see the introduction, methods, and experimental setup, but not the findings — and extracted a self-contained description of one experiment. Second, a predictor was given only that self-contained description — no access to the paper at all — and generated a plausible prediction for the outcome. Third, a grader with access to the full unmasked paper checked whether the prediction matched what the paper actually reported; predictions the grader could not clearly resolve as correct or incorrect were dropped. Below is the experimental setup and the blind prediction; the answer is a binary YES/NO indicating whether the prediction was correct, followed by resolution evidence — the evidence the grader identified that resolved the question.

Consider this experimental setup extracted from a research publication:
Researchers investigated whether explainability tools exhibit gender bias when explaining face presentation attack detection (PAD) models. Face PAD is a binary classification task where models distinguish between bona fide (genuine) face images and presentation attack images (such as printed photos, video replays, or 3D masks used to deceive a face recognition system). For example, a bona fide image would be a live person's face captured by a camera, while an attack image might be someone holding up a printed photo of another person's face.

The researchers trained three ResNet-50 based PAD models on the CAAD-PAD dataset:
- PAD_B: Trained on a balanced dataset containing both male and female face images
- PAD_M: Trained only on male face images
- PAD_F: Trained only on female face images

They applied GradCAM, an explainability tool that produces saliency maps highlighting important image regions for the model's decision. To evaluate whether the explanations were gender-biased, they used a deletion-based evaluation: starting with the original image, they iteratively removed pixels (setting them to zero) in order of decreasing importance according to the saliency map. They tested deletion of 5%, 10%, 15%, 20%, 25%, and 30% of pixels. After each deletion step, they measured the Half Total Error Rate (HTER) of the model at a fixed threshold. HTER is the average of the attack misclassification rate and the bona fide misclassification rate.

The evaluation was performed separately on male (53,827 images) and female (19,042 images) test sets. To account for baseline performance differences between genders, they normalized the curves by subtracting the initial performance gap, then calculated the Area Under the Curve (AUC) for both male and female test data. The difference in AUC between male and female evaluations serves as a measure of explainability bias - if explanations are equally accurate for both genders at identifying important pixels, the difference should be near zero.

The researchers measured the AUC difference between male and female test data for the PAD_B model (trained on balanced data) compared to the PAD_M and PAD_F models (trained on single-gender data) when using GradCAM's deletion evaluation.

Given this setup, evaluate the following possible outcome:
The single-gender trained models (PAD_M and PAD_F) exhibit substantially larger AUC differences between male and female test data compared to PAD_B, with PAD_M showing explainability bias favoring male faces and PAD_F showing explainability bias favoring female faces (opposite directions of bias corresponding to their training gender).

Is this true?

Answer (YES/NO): NO